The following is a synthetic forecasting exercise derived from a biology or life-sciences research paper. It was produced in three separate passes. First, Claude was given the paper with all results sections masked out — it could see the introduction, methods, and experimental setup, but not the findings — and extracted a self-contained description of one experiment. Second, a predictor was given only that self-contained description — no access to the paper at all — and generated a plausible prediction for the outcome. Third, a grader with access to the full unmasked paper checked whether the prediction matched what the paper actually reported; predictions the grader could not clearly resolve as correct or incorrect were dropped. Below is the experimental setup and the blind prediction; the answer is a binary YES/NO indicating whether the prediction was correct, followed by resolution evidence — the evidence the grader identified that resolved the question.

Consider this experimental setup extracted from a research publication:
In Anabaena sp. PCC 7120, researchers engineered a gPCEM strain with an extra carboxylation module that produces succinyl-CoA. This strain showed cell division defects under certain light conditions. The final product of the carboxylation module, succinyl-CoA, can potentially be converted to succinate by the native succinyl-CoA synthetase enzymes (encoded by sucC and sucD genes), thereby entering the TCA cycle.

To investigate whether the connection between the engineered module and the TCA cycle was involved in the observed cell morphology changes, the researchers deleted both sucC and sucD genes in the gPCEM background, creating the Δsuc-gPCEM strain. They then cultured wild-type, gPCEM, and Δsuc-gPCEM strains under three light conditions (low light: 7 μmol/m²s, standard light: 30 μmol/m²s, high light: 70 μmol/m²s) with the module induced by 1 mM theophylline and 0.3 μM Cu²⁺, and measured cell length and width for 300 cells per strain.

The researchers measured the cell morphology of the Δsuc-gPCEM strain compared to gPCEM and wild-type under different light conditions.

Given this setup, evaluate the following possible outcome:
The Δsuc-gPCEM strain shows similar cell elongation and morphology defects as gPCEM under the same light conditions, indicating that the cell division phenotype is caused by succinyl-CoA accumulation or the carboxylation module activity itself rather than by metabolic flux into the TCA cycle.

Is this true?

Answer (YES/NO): NO